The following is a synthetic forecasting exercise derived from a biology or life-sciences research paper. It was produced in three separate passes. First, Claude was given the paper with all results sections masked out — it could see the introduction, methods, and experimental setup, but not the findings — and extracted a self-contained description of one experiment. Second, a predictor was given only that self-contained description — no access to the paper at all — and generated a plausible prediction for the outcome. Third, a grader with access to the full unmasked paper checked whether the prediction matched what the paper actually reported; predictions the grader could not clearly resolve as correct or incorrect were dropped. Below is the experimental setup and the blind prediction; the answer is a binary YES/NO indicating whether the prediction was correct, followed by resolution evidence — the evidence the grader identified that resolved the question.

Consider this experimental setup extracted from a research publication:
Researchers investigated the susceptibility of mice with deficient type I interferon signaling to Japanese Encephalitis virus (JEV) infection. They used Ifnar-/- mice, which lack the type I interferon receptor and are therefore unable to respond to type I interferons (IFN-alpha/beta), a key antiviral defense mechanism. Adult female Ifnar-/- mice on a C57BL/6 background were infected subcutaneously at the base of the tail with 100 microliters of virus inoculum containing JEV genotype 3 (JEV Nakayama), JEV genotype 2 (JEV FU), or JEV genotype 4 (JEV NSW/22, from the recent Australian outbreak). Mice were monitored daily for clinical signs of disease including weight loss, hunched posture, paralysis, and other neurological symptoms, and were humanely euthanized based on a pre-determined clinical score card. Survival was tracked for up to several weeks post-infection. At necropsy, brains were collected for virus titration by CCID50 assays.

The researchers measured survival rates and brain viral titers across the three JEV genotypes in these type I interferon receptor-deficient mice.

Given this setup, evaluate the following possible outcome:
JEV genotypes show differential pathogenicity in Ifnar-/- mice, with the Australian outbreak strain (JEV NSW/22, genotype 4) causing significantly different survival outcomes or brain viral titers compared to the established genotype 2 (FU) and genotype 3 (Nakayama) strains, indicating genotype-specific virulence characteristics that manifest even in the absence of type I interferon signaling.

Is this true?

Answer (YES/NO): NO